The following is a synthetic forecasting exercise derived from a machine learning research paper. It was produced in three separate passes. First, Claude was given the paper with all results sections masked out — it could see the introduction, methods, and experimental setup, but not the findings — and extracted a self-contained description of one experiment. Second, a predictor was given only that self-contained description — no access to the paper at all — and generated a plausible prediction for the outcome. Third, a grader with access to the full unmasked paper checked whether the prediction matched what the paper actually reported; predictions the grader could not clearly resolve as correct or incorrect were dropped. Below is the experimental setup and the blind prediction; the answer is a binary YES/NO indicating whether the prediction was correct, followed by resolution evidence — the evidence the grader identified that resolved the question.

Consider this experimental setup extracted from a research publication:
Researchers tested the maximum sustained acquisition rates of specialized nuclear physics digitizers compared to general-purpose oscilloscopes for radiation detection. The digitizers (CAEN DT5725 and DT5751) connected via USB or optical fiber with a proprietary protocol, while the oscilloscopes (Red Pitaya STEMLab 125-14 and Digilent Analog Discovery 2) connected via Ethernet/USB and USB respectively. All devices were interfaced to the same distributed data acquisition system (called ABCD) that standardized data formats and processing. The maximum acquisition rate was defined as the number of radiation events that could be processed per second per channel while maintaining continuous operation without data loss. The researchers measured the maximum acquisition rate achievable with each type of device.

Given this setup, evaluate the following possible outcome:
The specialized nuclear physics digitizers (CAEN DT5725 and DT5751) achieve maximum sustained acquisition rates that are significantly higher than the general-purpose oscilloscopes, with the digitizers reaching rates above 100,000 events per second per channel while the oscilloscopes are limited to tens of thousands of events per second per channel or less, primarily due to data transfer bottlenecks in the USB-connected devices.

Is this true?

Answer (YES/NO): YES